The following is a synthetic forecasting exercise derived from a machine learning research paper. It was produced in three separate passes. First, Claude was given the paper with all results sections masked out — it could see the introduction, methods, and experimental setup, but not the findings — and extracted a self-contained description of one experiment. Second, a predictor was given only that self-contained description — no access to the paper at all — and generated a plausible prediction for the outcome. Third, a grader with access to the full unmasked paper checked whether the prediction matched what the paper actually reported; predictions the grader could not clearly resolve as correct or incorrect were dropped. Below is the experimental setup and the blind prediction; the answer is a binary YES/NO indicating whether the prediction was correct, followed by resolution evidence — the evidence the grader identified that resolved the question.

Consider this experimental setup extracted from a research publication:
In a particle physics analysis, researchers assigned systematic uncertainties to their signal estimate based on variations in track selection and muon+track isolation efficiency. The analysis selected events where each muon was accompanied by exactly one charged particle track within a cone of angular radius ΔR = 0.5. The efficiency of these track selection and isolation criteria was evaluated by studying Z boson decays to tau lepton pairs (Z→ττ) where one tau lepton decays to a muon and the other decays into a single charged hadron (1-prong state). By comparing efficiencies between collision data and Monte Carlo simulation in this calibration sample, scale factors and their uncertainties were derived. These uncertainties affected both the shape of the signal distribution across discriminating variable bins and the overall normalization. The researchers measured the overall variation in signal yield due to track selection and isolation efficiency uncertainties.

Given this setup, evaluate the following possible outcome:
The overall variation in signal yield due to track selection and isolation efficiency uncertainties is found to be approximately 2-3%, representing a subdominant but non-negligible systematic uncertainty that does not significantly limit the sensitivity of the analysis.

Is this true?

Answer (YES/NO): NO